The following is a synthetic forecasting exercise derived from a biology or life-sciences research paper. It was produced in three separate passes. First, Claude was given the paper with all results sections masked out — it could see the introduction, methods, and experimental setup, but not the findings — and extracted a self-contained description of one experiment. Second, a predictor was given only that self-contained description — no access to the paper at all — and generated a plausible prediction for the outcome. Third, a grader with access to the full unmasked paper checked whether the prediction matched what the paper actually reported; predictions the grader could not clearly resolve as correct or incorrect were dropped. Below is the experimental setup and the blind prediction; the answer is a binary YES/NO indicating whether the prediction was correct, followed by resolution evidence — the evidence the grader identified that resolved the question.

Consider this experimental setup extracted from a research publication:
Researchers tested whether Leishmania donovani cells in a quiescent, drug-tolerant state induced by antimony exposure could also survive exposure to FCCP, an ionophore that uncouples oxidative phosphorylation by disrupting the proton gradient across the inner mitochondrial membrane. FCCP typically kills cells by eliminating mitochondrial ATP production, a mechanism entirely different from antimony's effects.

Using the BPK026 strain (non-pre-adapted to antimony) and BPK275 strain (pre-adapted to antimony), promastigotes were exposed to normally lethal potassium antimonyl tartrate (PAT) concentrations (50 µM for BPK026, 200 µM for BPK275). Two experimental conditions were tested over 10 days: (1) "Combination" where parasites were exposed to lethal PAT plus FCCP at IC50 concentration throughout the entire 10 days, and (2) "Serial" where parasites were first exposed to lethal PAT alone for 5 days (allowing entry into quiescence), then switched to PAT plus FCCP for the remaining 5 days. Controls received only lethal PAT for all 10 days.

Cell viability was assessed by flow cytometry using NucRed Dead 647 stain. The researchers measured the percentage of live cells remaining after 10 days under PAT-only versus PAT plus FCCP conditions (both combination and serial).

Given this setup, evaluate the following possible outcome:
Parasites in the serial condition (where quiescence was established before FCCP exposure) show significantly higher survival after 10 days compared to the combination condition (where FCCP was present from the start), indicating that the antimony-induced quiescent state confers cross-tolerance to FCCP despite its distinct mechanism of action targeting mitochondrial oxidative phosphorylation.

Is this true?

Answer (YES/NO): NO